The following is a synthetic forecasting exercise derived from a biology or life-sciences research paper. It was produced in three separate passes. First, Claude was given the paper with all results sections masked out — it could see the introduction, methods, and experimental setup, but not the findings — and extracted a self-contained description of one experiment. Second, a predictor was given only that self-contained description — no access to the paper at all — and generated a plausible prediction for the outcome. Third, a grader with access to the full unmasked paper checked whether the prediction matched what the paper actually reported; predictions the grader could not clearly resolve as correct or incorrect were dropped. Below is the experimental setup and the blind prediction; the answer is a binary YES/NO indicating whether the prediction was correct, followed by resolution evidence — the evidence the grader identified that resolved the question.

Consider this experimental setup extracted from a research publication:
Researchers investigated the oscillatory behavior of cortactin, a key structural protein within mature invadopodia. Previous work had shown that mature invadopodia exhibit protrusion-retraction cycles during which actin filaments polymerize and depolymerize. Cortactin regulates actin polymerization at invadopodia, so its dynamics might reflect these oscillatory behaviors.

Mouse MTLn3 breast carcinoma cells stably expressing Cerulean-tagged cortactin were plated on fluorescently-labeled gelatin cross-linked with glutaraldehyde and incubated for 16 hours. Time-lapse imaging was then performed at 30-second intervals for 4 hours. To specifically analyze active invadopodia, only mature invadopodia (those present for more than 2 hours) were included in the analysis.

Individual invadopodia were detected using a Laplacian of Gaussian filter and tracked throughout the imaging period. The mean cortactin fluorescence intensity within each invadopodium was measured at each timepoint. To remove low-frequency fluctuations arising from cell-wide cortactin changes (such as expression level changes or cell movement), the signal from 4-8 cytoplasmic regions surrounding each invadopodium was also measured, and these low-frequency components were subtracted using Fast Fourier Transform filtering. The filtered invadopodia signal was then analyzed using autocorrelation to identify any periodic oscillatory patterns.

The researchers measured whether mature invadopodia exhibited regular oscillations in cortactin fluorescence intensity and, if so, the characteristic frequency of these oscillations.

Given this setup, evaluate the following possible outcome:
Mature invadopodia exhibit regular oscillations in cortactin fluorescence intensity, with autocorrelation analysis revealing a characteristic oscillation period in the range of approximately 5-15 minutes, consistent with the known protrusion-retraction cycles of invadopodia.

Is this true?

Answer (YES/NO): YES